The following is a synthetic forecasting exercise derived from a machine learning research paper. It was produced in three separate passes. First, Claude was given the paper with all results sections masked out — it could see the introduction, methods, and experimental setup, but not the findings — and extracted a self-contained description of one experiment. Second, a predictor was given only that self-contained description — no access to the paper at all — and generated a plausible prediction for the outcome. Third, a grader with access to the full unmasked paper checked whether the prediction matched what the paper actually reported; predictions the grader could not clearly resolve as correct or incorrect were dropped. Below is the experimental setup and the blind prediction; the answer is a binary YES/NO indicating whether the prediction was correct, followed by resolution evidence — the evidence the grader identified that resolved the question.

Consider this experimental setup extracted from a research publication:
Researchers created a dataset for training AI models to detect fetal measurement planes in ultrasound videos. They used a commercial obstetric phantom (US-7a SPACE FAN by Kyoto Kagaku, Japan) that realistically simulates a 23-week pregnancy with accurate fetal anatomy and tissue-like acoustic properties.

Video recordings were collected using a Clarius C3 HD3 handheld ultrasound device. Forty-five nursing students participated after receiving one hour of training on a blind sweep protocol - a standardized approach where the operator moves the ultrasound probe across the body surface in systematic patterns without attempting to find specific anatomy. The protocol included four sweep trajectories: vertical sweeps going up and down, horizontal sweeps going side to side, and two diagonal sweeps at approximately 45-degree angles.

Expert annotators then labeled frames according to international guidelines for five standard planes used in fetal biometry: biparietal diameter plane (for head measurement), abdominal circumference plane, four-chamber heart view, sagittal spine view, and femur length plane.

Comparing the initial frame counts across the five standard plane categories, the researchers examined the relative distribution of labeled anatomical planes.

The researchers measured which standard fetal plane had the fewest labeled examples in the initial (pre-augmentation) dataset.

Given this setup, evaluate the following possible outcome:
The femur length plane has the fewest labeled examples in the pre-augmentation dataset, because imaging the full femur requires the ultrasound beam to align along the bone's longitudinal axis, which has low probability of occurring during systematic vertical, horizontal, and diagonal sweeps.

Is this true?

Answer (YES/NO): NO